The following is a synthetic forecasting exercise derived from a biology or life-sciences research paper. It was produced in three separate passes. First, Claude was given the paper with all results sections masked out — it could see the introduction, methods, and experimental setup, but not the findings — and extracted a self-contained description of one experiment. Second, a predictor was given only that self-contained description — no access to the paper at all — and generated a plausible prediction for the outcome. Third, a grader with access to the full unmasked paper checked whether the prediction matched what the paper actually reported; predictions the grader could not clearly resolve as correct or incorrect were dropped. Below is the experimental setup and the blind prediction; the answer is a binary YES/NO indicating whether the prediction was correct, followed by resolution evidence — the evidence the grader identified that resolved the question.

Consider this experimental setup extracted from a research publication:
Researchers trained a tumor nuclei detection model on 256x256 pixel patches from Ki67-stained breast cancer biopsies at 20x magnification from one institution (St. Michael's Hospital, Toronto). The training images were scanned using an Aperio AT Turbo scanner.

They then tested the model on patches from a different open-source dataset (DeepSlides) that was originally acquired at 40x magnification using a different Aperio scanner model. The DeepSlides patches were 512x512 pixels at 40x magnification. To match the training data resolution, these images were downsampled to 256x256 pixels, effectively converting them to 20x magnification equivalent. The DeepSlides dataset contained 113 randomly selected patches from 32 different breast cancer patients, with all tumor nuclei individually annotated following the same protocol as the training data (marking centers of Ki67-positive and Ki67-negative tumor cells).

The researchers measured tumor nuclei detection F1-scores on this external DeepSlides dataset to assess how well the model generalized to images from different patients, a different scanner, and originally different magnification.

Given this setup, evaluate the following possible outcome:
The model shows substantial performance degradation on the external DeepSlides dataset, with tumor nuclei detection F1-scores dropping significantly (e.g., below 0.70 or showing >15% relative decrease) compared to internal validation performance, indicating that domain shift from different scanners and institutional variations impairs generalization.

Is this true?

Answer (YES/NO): NO